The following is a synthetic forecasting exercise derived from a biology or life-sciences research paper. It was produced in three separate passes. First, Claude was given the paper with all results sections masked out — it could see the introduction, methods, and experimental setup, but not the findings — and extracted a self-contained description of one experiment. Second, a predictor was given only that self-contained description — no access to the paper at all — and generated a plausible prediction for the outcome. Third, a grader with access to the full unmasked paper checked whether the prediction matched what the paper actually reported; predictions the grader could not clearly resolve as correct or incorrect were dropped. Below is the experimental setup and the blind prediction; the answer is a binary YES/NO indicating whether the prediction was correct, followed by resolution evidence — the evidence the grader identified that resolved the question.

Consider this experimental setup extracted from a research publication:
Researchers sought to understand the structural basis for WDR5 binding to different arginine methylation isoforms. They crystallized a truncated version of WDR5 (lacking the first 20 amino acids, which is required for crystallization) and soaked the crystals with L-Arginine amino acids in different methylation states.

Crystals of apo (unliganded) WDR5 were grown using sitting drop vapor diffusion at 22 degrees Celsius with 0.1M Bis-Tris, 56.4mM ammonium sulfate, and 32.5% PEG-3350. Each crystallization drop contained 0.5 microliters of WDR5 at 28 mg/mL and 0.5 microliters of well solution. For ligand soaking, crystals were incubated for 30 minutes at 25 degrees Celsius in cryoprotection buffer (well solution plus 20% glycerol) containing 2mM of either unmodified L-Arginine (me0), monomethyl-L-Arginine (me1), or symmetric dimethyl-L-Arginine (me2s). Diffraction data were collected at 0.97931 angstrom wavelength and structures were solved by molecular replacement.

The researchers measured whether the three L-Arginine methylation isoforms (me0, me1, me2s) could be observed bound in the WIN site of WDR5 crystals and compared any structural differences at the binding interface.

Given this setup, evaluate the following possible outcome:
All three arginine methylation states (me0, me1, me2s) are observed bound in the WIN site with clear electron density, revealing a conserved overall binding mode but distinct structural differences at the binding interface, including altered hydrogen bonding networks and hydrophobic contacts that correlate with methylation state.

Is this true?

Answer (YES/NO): YES